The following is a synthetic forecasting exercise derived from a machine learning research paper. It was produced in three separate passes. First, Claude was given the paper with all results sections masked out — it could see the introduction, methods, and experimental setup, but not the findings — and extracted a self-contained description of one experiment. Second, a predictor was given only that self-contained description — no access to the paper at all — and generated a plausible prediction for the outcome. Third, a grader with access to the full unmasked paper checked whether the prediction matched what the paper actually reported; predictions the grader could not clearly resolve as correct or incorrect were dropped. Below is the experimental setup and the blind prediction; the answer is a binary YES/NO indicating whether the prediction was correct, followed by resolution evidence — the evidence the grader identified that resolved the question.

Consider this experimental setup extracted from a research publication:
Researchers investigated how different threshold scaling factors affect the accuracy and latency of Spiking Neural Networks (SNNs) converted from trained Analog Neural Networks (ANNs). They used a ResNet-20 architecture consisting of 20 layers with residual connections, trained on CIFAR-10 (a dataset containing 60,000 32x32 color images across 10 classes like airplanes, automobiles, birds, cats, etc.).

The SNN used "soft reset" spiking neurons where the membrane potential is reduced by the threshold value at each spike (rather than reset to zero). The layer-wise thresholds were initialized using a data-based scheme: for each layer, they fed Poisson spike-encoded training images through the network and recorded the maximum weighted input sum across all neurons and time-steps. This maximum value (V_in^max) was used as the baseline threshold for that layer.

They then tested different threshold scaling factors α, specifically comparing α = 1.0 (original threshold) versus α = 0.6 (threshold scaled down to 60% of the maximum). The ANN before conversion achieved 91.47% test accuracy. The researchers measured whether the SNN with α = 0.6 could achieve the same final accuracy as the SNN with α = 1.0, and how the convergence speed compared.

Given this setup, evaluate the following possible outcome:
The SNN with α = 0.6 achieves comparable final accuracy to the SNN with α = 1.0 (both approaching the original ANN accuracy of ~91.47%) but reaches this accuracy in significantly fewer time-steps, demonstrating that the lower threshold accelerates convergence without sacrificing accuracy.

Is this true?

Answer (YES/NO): YES